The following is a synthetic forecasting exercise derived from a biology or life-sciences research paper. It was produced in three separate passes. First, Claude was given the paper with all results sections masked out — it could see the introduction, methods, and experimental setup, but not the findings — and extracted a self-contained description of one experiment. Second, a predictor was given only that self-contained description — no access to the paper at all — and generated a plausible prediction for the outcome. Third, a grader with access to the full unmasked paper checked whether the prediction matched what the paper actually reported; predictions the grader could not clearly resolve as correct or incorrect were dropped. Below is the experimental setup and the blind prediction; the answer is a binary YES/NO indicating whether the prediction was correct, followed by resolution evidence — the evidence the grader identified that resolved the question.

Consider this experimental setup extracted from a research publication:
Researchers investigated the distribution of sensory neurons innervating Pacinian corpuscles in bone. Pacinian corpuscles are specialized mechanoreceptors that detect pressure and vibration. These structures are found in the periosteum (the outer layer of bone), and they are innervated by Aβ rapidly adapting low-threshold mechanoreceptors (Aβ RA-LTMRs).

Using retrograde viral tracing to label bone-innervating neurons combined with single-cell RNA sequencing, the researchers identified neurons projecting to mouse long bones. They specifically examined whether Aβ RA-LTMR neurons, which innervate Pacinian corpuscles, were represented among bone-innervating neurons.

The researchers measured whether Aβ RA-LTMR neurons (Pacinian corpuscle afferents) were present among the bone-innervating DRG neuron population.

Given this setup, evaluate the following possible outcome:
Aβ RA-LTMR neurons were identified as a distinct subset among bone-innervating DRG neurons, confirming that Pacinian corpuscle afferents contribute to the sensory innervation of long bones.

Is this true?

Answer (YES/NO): YES